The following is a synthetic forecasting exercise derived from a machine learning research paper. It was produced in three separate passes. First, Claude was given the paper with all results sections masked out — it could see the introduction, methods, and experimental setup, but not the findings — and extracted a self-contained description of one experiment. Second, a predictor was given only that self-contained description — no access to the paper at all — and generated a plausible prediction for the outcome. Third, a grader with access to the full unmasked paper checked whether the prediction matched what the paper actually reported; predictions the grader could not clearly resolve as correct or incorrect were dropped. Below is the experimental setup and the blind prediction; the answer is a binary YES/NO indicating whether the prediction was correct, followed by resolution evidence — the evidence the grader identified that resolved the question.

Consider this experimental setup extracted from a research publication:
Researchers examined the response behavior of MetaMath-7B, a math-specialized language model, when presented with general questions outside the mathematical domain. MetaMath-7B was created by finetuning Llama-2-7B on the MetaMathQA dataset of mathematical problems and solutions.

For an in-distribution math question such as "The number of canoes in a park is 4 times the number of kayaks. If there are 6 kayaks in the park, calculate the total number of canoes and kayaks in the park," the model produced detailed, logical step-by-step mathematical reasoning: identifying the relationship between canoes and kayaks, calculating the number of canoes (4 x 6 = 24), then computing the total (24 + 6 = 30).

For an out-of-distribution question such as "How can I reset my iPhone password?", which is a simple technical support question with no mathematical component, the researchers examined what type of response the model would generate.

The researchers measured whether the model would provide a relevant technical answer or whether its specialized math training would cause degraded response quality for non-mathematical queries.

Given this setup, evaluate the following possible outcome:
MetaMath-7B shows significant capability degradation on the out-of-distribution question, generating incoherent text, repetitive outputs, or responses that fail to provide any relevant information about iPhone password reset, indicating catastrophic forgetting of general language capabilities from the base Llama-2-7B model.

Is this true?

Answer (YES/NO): NO